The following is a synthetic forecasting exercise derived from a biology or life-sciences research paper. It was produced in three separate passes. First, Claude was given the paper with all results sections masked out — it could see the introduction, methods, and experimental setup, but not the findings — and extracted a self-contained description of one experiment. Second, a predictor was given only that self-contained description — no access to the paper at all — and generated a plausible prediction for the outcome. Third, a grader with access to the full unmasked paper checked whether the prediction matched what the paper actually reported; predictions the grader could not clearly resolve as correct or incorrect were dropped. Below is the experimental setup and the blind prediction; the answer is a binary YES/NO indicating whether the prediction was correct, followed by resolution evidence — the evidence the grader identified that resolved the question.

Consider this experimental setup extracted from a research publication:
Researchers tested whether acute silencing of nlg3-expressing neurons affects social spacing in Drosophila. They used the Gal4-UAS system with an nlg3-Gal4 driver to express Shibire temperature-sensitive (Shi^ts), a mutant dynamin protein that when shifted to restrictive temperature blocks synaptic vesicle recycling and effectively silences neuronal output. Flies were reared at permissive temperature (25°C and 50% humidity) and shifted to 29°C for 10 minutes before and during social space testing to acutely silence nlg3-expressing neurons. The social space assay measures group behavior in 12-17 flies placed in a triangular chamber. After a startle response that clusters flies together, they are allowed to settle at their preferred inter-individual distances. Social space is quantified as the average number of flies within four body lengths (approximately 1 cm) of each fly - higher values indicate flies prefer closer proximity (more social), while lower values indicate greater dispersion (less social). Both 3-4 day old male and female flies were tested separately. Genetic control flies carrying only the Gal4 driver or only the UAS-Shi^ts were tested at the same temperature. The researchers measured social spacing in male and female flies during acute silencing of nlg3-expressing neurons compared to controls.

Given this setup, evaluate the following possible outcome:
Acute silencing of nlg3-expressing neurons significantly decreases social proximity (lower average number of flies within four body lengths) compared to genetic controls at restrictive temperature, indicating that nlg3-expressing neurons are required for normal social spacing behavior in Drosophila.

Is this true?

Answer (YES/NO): NO